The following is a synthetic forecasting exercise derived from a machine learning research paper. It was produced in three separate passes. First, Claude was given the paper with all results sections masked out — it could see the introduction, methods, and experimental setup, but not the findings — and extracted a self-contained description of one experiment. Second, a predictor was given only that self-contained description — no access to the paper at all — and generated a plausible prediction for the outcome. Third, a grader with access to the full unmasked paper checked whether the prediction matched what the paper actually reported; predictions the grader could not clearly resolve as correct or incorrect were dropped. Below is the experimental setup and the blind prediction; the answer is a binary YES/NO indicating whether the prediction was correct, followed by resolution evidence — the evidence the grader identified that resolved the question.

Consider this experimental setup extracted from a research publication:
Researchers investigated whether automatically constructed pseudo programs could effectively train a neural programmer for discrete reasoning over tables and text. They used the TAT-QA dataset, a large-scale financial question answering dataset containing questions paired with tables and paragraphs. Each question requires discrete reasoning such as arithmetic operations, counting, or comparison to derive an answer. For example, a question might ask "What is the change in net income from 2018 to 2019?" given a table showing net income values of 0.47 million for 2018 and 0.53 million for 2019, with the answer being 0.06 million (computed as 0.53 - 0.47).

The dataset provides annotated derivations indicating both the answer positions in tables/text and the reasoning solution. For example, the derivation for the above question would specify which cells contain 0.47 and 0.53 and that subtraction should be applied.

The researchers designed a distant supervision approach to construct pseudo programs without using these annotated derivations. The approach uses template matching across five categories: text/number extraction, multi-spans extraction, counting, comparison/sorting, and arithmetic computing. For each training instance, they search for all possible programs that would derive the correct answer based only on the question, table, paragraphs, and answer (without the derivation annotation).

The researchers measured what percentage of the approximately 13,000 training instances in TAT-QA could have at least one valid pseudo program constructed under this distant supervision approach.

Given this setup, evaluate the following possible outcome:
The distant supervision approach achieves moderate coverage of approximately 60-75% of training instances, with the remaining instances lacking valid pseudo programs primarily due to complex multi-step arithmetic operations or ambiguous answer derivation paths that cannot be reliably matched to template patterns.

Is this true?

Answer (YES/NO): NO